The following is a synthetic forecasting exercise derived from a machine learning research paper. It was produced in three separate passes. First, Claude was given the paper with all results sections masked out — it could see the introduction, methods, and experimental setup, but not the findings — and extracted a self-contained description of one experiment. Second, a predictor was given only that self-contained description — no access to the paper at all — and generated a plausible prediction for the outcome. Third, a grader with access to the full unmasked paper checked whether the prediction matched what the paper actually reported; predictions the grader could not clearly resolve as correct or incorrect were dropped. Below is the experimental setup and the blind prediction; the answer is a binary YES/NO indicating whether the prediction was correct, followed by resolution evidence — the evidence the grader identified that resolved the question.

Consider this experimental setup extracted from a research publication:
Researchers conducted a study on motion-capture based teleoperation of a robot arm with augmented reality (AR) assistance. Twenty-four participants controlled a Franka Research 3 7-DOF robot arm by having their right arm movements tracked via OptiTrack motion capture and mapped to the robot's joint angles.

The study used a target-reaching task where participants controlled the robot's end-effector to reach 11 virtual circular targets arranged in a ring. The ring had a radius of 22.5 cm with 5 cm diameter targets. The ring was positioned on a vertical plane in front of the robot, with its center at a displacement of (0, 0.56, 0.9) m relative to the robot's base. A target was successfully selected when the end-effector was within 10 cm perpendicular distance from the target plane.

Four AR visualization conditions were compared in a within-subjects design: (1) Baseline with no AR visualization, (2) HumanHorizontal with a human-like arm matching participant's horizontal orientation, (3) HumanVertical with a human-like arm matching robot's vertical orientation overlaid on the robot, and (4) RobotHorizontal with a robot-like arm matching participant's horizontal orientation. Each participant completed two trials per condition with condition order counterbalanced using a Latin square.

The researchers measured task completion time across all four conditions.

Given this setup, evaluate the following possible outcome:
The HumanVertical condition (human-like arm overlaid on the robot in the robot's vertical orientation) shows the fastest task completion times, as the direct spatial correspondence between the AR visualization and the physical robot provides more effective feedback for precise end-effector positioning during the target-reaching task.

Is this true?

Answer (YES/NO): NO